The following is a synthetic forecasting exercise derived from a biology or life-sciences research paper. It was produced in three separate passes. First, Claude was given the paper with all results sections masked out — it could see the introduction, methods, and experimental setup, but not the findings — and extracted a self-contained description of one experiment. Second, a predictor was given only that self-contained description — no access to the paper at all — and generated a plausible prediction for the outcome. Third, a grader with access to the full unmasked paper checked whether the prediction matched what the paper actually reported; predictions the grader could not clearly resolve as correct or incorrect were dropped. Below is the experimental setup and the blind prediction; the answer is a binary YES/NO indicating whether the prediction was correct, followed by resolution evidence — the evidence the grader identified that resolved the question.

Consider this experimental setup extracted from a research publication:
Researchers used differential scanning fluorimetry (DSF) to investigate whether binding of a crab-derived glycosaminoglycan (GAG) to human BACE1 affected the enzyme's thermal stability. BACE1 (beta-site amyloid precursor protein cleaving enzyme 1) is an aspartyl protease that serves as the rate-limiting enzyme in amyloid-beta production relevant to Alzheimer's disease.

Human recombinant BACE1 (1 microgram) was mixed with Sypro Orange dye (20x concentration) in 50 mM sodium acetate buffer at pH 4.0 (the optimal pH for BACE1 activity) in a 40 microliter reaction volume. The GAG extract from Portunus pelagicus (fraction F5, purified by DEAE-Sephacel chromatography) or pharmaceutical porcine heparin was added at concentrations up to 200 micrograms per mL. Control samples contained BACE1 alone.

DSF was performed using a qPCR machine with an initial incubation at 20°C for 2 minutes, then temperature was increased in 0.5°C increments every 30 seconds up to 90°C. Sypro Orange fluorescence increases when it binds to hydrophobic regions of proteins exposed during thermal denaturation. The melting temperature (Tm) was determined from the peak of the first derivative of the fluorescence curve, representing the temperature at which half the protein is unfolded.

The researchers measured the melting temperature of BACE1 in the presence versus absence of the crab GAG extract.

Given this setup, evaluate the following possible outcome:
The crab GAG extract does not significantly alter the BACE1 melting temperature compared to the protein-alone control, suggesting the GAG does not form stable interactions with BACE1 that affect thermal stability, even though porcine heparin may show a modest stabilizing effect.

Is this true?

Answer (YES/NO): NO